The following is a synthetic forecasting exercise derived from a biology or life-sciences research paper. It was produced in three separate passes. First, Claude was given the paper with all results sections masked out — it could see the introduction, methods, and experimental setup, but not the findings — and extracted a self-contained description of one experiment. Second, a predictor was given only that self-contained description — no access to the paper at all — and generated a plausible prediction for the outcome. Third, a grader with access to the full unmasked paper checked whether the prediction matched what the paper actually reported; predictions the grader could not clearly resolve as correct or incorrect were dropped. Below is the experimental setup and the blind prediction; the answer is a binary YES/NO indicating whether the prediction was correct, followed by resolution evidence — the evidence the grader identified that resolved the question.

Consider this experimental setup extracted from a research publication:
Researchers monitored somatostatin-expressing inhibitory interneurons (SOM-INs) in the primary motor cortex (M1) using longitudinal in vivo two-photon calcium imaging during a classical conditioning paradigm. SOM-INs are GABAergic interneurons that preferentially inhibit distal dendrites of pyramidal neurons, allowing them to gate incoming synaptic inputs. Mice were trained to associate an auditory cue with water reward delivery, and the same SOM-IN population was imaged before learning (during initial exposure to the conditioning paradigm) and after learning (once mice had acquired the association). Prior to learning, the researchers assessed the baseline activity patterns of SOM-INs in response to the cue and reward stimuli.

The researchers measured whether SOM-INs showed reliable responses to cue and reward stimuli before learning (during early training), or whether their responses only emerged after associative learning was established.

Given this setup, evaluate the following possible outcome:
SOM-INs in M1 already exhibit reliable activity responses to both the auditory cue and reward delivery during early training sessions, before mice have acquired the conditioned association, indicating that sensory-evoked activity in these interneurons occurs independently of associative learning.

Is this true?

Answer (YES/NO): NO